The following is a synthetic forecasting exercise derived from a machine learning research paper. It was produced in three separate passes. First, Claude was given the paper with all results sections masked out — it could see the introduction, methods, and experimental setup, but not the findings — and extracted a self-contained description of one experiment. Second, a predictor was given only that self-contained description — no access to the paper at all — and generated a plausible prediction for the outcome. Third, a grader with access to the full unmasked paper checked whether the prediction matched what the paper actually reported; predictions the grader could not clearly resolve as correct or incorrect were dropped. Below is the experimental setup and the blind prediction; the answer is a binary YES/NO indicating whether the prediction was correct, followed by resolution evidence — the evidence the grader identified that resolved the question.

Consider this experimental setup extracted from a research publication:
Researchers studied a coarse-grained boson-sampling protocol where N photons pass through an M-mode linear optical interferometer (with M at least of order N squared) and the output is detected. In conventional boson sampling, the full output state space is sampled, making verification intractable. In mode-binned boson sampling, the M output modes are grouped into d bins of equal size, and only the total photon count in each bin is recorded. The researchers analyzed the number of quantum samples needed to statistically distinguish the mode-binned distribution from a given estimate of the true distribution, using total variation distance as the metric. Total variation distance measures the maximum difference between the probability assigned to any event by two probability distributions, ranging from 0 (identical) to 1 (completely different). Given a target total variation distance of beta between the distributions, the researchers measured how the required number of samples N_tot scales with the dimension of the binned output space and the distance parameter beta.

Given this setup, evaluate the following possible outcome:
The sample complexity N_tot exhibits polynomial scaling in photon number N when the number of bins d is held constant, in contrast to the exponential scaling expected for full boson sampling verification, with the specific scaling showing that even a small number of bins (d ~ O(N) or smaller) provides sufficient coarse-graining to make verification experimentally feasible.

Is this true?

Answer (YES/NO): NO